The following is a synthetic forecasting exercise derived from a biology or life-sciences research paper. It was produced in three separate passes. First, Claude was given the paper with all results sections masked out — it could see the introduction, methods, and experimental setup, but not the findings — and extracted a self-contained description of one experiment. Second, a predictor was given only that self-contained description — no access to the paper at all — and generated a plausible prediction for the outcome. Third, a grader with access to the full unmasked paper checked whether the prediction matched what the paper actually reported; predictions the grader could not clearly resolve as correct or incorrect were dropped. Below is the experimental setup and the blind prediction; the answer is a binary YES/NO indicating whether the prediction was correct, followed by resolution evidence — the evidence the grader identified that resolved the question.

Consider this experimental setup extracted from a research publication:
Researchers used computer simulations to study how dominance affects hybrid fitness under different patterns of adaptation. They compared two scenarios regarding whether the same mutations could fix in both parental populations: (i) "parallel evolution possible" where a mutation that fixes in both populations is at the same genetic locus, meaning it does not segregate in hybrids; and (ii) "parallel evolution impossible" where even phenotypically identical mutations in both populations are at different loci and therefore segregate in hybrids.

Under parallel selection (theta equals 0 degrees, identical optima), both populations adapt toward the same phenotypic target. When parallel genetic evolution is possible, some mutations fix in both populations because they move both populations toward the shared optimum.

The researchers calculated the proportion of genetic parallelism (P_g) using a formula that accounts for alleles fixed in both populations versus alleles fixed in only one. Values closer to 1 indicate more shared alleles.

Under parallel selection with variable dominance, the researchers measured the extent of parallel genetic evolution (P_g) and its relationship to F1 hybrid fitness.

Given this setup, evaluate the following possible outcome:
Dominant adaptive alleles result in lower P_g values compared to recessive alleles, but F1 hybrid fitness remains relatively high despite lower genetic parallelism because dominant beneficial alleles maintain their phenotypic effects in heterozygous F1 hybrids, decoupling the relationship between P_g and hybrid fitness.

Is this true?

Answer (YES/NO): NO